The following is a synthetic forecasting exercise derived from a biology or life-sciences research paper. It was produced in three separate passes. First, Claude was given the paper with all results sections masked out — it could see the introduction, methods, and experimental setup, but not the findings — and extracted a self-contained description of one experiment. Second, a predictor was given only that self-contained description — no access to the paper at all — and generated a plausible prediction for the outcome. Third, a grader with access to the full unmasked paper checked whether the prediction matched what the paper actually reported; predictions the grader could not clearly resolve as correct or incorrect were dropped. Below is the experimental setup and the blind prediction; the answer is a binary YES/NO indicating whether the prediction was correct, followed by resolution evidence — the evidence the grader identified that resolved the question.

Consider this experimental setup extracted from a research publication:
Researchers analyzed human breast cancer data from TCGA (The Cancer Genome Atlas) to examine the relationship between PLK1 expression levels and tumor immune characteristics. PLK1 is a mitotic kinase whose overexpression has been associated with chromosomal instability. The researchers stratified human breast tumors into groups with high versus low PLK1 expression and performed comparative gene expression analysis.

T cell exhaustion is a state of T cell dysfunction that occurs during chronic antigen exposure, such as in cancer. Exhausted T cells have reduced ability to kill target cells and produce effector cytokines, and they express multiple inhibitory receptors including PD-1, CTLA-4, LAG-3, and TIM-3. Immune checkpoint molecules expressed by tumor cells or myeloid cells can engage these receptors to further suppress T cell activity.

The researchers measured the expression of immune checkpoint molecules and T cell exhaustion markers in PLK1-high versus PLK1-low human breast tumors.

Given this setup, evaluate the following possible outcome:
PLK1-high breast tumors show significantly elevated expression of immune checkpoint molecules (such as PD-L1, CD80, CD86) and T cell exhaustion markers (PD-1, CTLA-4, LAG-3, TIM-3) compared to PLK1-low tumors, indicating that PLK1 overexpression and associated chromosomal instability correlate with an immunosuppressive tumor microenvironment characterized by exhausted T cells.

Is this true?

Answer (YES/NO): YES